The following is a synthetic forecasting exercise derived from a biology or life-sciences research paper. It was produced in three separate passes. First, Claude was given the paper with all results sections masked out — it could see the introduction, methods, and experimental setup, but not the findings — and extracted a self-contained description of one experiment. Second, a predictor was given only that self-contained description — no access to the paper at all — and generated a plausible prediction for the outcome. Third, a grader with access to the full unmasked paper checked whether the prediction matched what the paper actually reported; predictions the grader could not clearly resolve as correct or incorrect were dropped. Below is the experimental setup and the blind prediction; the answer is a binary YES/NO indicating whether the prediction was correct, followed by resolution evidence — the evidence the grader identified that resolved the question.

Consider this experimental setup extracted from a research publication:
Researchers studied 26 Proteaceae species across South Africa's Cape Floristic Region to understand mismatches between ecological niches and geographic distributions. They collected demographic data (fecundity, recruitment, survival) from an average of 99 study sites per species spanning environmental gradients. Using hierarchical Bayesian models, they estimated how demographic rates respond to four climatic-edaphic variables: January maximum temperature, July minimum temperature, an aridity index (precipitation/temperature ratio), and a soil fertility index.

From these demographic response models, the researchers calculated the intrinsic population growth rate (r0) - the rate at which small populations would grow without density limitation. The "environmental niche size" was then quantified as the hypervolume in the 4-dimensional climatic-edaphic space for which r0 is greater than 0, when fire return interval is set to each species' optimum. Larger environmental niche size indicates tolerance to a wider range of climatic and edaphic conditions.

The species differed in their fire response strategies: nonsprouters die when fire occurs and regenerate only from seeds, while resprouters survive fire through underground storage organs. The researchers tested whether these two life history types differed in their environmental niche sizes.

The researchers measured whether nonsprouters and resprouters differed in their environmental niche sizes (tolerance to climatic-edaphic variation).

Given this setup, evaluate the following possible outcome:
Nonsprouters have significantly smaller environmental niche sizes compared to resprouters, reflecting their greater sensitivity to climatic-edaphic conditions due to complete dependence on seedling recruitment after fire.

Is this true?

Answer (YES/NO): YES